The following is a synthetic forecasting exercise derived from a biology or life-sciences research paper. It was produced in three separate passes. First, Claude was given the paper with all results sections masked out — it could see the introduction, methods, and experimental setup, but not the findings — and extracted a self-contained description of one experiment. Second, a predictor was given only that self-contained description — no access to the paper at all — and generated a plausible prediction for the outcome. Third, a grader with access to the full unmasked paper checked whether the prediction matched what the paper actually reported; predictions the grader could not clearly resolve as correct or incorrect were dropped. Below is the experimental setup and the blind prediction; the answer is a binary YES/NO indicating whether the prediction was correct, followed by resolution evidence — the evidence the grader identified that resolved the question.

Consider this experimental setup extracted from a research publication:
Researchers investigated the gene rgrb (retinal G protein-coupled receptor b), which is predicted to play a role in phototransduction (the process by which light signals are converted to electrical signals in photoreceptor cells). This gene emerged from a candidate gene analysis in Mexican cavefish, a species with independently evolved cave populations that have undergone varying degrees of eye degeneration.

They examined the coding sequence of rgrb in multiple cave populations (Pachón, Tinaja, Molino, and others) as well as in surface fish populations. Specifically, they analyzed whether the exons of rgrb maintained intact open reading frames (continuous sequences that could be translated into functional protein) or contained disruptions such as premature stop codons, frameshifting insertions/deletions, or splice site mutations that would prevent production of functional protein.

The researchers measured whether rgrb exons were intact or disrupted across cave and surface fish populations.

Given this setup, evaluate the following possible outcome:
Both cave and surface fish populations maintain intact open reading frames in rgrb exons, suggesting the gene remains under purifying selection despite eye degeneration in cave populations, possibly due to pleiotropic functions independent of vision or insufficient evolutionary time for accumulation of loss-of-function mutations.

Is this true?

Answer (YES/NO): NO